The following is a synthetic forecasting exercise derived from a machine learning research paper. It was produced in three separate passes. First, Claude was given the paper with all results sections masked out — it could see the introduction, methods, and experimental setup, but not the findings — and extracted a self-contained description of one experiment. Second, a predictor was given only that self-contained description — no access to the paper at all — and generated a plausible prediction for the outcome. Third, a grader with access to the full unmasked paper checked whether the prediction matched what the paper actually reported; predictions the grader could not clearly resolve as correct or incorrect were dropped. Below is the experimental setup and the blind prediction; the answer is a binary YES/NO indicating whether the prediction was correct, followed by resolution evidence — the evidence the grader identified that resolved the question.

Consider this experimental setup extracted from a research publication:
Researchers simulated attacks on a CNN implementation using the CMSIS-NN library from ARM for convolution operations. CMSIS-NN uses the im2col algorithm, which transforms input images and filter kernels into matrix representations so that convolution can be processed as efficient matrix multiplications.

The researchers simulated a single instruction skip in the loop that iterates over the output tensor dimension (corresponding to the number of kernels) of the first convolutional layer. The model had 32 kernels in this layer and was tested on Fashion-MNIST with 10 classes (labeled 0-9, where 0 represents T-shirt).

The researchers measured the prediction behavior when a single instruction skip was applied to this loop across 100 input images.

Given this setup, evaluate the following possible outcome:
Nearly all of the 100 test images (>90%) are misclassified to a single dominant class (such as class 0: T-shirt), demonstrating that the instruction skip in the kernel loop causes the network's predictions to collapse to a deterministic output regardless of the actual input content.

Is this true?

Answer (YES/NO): YES